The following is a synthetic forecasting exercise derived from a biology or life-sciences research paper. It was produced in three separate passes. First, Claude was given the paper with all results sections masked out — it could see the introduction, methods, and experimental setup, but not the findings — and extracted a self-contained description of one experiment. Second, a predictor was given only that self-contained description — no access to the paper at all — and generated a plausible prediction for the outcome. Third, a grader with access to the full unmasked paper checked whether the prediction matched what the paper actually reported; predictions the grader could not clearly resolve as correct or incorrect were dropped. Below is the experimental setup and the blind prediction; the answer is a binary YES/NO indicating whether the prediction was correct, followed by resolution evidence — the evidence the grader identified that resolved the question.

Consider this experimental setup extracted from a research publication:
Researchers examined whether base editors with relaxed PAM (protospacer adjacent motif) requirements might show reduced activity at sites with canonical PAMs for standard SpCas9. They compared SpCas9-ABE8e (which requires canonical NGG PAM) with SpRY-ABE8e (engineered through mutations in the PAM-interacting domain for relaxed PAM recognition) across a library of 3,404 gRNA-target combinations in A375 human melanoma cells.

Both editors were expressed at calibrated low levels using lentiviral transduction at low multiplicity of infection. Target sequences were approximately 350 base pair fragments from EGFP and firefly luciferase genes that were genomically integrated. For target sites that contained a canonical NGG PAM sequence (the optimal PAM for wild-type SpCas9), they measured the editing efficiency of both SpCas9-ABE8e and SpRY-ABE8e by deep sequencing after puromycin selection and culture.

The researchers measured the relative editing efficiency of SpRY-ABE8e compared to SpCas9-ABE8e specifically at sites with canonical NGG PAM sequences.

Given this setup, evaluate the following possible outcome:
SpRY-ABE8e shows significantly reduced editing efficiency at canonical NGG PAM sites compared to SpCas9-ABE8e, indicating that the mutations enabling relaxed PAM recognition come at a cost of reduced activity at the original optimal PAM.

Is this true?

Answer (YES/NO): NO